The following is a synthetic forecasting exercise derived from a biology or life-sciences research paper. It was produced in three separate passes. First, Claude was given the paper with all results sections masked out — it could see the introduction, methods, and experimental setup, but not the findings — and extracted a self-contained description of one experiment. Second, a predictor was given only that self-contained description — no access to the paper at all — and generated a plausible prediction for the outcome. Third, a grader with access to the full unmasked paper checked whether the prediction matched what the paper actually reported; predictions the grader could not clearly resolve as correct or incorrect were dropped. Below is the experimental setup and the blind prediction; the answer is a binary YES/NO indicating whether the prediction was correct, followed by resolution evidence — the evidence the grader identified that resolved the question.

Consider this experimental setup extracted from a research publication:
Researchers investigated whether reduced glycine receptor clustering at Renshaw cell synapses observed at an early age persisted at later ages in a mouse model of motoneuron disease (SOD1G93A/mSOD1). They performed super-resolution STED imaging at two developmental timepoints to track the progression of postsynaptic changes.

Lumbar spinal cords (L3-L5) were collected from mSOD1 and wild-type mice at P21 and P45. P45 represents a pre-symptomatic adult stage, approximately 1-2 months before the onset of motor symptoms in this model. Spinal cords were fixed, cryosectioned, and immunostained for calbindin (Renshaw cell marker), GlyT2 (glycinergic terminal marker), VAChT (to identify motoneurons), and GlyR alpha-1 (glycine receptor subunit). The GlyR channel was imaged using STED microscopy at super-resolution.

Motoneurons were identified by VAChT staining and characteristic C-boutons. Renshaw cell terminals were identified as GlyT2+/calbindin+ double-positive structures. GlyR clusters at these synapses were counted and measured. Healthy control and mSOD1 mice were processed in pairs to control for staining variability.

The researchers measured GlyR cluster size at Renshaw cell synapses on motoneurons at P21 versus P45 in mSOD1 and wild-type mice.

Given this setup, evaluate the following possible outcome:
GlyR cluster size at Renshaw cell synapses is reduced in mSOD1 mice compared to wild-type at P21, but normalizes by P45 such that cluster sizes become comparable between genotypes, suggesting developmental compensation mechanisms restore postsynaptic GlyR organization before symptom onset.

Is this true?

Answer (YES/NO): NO